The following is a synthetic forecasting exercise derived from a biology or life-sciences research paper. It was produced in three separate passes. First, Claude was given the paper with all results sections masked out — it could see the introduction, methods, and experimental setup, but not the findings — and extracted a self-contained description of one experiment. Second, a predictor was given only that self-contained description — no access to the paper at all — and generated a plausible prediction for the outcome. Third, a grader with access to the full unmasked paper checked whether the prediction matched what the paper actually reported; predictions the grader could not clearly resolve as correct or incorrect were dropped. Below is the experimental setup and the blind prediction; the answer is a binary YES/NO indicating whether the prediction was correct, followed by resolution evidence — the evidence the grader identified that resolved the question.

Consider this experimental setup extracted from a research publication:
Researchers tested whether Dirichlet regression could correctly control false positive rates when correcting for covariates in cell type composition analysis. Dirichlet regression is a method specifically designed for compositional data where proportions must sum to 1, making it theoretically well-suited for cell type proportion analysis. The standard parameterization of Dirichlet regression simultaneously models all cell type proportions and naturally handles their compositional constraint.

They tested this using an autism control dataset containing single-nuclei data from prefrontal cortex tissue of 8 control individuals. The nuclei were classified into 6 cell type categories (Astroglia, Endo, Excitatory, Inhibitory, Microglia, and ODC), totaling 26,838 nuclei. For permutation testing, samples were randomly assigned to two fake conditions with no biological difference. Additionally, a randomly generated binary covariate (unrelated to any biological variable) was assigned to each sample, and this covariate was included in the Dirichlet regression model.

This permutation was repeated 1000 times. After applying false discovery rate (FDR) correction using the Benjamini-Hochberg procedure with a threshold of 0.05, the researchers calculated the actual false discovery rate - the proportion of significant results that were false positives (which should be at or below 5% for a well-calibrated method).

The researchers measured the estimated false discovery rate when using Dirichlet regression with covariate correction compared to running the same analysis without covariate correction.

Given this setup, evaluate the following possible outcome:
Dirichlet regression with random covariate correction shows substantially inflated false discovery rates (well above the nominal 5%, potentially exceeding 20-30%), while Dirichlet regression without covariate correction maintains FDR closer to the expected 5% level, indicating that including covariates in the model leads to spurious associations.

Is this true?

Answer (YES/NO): YES